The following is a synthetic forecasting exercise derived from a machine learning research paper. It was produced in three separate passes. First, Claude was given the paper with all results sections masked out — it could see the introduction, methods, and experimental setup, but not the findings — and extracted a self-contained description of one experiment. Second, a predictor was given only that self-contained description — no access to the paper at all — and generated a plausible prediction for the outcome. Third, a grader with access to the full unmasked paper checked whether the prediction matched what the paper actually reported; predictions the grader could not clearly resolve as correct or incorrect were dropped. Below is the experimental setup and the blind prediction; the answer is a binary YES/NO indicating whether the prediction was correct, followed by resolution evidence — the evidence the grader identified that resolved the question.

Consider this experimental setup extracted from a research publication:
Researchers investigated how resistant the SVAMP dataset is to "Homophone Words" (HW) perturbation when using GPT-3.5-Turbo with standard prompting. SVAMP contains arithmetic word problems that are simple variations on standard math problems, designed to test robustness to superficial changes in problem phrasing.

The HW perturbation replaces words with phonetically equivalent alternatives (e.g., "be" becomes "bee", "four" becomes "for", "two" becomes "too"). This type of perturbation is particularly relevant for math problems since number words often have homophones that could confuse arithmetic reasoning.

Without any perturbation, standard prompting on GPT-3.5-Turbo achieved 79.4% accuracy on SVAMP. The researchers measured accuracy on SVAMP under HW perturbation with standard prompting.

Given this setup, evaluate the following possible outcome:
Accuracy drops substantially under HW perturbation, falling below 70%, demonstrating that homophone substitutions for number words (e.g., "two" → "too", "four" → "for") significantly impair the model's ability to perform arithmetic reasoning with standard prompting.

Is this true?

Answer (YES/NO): YES